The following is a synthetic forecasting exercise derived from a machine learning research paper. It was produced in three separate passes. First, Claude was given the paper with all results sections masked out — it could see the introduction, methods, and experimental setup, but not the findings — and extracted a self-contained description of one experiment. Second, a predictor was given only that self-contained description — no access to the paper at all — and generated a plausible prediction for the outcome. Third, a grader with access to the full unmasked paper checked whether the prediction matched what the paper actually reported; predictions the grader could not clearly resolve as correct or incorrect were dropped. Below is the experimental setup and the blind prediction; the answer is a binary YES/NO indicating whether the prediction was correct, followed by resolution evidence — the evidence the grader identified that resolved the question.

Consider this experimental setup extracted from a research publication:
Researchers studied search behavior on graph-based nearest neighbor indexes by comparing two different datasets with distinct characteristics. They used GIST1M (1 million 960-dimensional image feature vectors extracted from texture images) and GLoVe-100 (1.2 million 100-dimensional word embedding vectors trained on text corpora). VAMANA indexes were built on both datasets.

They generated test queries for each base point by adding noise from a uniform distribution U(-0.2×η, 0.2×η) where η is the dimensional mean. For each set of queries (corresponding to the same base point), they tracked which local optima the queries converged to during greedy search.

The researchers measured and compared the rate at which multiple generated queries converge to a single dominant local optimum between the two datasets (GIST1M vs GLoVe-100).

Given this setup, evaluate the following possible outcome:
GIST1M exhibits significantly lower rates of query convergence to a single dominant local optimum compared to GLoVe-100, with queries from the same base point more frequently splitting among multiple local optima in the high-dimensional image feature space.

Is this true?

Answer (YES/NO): NO